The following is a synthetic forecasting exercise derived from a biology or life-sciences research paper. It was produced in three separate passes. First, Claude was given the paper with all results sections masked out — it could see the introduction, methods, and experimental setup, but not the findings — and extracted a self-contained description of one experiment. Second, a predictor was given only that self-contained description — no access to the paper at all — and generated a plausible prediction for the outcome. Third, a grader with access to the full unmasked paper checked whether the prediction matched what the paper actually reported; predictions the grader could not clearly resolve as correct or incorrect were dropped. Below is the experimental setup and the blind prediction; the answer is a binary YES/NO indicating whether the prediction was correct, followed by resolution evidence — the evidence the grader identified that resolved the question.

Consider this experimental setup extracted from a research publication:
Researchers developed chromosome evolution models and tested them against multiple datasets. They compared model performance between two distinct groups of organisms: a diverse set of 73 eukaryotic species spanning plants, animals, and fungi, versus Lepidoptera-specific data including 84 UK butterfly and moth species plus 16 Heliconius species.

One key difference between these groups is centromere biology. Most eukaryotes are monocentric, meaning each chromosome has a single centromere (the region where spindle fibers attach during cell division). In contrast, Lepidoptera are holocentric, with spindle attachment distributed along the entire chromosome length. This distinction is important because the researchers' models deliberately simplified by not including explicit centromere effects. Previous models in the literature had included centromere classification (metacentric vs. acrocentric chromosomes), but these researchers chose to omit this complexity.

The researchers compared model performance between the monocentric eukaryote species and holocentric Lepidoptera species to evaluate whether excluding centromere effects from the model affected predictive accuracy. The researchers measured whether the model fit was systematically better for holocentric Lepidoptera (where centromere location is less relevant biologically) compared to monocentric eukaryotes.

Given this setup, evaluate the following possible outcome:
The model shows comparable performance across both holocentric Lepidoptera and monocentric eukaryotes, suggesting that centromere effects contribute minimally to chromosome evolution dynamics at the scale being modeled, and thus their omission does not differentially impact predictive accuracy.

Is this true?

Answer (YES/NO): NO